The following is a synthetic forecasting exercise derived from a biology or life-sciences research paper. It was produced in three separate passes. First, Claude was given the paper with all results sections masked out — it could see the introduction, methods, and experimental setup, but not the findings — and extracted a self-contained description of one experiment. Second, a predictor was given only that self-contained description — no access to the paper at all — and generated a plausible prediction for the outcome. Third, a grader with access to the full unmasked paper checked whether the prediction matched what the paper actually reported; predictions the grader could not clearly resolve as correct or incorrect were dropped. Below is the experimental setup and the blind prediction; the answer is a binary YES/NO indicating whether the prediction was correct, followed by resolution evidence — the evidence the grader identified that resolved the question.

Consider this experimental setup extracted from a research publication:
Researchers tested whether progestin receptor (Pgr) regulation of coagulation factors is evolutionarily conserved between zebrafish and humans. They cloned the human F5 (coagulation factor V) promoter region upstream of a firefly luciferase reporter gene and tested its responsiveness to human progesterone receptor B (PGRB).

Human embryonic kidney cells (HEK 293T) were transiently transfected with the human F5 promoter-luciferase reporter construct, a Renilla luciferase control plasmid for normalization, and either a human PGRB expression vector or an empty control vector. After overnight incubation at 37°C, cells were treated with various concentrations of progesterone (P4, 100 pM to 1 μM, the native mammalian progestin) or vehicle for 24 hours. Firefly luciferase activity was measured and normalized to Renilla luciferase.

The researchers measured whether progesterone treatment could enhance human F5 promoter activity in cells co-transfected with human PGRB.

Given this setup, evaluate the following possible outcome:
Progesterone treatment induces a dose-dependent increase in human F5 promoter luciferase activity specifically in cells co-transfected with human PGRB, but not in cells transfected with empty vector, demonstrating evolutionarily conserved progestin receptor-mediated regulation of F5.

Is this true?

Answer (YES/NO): YES